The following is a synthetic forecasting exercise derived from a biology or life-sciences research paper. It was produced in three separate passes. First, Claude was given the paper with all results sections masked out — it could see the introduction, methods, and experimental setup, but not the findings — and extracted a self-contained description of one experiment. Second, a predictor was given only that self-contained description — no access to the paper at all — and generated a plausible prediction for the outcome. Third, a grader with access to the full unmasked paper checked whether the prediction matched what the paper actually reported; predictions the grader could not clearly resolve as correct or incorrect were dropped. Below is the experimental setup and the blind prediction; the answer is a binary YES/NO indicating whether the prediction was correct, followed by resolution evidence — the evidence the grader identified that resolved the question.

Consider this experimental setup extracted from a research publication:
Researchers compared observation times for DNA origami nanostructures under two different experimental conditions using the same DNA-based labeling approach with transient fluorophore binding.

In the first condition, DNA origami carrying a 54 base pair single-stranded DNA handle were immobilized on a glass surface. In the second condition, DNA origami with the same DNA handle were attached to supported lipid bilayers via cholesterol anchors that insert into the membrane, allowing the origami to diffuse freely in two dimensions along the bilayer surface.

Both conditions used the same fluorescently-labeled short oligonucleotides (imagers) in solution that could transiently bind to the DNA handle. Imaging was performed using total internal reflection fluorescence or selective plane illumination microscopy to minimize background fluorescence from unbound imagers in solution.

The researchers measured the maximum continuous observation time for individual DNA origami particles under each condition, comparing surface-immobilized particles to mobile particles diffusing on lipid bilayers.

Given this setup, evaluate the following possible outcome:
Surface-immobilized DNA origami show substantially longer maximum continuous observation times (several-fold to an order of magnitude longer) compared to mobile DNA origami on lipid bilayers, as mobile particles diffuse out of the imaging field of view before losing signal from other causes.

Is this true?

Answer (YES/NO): NO